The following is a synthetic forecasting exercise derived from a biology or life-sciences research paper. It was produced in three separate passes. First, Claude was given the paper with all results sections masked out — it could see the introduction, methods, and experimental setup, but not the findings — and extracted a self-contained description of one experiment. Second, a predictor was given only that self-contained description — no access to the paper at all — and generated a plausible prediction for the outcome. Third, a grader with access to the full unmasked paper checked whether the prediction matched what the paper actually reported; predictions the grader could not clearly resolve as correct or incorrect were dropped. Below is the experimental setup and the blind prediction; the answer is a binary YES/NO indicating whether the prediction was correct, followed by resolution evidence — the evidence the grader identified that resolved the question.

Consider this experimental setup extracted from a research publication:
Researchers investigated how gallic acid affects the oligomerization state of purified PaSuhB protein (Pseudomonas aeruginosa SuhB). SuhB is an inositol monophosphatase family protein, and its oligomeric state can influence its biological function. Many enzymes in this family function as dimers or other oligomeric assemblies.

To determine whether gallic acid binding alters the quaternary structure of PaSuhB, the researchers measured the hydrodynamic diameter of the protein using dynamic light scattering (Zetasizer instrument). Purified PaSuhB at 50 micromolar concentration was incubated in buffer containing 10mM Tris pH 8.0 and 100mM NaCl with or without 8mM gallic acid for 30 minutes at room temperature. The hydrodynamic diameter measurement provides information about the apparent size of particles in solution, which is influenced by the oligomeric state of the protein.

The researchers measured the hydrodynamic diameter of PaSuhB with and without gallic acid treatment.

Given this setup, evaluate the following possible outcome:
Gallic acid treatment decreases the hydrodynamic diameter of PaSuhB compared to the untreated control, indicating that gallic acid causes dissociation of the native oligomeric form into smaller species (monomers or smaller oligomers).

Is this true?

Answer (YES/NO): NO